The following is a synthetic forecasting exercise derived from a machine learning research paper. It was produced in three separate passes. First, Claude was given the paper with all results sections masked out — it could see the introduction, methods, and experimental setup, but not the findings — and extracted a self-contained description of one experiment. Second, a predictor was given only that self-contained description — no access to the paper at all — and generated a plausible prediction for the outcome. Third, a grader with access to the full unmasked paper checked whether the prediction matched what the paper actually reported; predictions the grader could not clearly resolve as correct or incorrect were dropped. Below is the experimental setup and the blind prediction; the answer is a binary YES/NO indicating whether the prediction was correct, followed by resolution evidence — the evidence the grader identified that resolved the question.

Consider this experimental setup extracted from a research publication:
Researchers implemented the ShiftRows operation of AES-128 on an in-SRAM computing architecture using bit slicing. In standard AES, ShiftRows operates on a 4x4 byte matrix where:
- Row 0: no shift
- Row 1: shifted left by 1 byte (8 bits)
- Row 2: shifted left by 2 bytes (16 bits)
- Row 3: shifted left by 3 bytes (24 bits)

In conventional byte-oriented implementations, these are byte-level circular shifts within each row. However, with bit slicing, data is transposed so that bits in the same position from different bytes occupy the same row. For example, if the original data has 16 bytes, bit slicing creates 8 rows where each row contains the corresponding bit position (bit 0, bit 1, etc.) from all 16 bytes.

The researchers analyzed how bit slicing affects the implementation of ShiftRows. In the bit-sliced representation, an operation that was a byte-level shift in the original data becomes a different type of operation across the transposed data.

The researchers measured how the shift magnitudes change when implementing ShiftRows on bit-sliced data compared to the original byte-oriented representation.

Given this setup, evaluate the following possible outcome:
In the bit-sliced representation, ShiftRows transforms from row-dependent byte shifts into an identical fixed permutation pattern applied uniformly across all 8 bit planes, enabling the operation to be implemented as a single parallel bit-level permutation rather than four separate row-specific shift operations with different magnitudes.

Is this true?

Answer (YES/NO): NO